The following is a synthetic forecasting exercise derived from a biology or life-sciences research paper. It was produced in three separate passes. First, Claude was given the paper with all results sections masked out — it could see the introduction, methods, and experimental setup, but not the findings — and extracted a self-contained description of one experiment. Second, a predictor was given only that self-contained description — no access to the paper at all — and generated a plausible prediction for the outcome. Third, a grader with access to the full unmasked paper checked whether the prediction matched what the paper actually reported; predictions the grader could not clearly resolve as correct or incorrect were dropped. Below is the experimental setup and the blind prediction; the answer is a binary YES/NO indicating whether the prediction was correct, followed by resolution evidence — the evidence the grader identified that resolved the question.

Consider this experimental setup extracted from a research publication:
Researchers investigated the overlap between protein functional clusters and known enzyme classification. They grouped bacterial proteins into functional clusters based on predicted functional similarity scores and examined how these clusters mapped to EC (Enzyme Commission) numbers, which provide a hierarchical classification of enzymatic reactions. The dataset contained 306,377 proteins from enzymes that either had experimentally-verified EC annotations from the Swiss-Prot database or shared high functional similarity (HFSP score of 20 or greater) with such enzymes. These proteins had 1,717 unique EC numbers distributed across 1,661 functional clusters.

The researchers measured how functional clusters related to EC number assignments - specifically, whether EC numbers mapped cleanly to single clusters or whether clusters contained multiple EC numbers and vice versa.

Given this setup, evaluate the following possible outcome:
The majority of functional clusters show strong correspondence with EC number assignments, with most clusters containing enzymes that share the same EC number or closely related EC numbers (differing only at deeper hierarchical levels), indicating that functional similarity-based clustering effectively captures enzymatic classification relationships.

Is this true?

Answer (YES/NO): YES